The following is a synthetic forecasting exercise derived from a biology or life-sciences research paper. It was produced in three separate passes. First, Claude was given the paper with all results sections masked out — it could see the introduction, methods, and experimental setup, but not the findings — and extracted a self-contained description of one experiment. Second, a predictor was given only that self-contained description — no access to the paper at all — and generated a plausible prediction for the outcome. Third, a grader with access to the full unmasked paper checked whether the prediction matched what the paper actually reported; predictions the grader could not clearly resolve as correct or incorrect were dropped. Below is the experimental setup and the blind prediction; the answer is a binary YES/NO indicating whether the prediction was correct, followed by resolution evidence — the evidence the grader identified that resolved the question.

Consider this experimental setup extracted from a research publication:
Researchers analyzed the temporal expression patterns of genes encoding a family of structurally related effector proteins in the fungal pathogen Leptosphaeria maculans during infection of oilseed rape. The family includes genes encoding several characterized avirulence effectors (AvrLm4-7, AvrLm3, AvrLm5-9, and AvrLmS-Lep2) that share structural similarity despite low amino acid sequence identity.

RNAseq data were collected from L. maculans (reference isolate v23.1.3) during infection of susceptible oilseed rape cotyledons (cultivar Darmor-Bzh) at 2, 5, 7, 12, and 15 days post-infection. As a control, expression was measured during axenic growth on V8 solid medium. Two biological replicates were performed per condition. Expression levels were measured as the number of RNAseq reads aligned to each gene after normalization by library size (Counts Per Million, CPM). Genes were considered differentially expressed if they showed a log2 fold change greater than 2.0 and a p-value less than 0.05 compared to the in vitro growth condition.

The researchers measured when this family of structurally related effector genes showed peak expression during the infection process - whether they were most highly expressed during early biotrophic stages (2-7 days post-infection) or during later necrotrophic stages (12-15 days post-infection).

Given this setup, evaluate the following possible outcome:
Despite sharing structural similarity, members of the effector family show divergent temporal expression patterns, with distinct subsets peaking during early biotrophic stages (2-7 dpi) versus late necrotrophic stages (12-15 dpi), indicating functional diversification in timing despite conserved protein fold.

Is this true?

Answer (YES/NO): NO